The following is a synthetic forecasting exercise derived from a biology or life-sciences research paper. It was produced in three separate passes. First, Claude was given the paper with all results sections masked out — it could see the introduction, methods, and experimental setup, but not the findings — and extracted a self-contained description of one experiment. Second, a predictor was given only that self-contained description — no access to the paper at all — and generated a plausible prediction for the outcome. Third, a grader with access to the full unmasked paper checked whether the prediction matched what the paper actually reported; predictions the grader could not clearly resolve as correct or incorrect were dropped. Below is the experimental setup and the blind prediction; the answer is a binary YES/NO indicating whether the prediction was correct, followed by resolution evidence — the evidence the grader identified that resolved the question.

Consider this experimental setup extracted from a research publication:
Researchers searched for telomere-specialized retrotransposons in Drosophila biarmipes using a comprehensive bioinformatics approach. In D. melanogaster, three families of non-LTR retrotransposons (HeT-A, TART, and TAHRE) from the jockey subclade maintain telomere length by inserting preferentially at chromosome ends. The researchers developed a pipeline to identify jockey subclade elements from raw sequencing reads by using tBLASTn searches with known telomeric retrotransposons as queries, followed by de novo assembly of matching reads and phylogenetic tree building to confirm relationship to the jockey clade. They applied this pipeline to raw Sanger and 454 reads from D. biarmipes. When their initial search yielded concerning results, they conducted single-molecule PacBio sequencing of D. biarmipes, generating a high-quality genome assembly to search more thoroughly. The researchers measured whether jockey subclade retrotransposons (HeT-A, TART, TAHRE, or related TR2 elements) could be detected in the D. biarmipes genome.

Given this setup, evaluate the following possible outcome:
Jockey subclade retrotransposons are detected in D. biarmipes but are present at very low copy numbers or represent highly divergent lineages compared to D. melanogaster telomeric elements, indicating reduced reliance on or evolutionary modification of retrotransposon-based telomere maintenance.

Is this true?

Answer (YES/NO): NO